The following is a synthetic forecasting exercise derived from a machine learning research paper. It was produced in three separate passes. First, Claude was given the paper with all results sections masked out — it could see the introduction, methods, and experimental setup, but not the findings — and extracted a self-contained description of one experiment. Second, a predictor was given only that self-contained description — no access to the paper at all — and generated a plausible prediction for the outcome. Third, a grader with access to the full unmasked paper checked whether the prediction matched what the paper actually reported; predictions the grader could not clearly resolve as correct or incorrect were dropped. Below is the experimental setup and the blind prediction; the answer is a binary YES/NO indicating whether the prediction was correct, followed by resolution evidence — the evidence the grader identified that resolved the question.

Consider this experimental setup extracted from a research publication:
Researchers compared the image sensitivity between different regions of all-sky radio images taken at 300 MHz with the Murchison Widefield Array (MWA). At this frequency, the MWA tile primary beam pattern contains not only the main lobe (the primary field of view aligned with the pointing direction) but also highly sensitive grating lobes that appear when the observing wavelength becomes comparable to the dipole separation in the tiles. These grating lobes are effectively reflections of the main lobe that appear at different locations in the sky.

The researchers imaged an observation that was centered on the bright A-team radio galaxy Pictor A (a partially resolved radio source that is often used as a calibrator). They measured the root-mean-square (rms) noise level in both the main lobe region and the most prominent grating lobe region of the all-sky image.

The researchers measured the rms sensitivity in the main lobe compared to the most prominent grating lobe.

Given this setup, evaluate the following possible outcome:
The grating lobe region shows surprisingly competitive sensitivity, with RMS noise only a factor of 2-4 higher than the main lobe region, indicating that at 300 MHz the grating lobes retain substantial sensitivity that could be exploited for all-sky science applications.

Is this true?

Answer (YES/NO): NO